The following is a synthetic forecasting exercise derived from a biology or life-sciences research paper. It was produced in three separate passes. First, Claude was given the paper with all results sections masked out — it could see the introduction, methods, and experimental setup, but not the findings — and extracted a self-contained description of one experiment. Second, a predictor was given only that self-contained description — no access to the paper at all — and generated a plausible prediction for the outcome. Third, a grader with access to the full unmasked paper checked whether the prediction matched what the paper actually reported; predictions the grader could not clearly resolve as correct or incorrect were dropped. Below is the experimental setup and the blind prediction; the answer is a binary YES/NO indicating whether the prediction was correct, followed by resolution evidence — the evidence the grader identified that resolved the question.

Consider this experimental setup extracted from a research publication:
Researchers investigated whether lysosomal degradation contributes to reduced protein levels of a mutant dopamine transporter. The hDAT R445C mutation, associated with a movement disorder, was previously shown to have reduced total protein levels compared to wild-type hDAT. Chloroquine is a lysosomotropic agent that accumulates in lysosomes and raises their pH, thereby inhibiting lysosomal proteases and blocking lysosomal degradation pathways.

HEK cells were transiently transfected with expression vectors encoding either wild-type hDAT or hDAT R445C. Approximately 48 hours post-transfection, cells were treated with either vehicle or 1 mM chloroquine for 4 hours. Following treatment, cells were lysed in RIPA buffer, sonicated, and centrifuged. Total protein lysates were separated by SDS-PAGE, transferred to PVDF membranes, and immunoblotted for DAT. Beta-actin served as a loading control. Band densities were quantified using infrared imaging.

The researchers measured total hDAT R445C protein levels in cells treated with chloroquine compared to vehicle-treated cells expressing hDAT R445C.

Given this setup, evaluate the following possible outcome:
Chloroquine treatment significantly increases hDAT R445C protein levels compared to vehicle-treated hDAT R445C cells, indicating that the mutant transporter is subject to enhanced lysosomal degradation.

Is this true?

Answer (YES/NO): NO